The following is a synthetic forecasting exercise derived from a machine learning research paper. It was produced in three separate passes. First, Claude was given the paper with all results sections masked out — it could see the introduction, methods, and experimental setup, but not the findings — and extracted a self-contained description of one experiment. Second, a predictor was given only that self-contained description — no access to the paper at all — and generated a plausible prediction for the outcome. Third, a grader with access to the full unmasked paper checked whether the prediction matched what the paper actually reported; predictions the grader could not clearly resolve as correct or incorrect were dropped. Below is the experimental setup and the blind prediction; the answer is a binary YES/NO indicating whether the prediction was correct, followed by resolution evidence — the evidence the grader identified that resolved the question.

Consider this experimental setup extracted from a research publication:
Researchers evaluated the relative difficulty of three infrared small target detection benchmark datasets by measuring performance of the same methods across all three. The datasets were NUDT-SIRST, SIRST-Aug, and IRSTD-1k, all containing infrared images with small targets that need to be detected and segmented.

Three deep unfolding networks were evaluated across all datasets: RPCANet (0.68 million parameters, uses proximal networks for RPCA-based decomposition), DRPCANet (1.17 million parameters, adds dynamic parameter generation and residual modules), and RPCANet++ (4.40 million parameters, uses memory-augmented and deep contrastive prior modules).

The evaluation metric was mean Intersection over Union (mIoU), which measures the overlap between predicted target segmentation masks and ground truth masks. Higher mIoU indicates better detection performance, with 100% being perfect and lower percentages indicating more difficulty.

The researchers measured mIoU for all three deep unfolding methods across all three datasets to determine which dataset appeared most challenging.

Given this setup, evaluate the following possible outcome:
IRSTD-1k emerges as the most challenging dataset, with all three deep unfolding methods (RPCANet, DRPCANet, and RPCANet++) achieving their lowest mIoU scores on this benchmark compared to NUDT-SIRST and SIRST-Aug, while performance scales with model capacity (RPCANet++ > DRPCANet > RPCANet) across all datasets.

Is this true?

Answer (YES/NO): NO